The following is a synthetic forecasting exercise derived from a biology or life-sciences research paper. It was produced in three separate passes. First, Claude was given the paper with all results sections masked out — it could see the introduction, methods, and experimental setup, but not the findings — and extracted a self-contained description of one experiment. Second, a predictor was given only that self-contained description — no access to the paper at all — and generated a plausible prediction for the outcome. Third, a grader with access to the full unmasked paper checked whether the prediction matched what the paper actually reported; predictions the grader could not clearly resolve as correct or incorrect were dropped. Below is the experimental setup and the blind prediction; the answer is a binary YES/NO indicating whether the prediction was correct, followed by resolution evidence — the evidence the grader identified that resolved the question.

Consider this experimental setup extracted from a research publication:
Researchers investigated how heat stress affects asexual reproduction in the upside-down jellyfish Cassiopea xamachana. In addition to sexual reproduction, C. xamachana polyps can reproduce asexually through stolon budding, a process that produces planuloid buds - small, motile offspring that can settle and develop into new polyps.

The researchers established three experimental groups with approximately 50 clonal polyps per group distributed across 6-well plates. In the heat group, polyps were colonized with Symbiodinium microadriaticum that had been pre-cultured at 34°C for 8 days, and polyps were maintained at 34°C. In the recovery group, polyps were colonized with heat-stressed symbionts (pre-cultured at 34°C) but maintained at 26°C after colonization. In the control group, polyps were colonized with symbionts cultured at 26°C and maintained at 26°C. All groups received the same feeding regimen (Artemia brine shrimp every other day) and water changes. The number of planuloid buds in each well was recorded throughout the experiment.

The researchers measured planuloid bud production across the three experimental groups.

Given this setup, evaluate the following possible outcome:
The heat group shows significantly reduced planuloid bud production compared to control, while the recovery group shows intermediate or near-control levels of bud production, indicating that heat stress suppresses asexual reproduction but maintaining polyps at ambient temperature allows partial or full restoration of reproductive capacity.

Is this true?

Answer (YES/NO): NO